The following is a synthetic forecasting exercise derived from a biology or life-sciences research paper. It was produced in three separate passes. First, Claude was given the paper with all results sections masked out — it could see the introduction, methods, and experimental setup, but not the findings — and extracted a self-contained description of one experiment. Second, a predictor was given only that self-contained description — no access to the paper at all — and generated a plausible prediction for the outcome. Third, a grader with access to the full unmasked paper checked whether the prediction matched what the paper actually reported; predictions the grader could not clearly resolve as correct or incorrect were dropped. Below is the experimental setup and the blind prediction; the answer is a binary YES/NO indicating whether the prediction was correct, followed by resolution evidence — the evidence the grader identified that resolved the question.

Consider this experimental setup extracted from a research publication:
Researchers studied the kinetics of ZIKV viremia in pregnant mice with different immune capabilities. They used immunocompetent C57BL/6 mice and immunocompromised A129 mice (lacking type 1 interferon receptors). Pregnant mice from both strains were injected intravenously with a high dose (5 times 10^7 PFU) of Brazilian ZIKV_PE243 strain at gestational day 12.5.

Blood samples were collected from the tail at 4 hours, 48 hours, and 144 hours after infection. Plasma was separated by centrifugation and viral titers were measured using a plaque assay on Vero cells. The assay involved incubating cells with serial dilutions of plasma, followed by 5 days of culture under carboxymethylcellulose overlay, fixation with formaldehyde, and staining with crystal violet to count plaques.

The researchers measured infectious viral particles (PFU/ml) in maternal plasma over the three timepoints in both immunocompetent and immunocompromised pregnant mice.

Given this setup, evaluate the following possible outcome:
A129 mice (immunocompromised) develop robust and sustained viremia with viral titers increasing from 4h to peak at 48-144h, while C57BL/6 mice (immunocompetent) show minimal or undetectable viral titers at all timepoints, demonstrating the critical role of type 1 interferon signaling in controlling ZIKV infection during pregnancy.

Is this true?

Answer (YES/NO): NO